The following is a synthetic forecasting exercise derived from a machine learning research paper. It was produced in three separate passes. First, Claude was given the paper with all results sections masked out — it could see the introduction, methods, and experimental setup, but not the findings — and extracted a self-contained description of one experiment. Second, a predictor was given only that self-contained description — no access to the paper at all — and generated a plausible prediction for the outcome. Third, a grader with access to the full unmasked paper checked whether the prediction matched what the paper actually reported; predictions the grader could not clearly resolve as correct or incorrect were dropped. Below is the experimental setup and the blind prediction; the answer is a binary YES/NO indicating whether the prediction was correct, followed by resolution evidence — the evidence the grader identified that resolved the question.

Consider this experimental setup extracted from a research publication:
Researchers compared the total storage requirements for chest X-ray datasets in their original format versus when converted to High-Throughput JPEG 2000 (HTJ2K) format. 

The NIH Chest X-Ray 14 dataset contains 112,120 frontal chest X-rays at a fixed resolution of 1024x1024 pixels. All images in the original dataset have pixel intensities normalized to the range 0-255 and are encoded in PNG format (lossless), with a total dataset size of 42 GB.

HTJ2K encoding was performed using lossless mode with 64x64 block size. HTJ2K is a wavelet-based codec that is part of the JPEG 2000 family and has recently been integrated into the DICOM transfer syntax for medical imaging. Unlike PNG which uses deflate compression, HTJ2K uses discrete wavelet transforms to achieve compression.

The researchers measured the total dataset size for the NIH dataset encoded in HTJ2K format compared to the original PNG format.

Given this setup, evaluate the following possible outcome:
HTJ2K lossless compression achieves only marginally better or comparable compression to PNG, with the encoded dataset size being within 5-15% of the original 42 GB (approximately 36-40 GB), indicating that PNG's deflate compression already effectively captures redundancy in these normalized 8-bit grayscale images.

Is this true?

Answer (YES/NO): NO